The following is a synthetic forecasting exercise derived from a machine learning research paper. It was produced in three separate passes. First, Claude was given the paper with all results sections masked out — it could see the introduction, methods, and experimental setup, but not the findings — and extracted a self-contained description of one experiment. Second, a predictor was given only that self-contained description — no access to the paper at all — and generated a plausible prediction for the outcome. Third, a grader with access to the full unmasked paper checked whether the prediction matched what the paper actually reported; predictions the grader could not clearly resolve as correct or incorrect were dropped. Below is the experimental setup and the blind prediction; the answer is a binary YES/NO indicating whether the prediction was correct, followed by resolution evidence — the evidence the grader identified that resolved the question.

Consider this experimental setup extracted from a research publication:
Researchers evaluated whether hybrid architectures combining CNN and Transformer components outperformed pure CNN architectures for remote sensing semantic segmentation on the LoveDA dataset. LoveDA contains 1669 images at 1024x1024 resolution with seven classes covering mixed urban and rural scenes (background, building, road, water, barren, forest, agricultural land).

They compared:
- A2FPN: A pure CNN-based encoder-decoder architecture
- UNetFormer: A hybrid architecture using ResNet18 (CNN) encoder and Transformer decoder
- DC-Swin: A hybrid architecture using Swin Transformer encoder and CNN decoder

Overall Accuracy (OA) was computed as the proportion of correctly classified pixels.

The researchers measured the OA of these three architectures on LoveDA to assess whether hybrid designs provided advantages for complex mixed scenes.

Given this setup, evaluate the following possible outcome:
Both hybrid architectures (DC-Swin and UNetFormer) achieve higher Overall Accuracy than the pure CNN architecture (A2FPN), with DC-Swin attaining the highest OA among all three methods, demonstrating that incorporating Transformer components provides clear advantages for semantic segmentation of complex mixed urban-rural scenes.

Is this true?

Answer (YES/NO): NO